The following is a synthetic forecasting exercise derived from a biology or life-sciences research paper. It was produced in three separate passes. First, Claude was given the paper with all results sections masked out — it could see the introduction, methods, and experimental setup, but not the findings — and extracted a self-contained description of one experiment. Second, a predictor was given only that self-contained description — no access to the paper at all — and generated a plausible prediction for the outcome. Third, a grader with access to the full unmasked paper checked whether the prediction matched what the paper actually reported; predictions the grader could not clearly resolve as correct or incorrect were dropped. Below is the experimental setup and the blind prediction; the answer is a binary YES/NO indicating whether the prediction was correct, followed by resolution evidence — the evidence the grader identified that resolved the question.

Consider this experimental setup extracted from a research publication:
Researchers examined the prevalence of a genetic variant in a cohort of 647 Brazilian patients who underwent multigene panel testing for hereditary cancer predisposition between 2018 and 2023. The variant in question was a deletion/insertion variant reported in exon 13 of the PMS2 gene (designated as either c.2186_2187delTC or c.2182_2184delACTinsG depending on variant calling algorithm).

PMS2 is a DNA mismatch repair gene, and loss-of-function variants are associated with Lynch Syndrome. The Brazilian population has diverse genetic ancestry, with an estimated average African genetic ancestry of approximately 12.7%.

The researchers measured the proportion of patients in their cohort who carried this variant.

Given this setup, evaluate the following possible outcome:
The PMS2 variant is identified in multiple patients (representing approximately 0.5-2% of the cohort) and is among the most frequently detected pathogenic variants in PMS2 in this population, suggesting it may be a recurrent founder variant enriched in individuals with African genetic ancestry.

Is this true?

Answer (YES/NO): NO